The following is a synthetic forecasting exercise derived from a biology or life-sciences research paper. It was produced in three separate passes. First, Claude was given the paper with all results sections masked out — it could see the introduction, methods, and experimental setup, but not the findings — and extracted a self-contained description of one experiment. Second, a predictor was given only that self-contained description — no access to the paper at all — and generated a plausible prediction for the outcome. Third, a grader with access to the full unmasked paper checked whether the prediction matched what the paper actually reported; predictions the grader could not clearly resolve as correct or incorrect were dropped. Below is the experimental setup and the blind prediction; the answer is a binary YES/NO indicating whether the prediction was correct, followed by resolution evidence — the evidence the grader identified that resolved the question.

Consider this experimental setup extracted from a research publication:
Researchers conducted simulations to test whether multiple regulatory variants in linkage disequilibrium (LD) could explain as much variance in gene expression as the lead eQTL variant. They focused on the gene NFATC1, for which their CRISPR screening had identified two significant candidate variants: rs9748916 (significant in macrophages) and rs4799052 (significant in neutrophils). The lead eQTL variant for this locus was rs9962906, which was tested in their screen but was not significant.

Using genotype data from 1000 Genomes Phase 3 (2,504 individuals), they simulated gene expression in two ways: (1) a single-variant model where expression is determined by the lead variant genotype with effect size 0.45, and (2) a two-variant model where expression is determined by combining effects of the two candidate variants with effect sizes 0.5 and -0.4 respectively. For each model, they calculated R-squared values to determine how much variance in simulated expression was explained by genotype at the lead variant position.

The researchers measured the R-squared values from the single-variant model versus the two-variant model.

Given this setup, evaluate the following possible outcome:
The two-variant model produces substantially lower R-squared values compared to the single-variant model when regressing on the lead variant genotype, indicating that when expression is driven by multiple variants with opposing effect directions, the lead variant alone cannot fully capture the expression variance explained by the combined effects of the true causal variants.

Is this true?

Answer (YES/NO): NO